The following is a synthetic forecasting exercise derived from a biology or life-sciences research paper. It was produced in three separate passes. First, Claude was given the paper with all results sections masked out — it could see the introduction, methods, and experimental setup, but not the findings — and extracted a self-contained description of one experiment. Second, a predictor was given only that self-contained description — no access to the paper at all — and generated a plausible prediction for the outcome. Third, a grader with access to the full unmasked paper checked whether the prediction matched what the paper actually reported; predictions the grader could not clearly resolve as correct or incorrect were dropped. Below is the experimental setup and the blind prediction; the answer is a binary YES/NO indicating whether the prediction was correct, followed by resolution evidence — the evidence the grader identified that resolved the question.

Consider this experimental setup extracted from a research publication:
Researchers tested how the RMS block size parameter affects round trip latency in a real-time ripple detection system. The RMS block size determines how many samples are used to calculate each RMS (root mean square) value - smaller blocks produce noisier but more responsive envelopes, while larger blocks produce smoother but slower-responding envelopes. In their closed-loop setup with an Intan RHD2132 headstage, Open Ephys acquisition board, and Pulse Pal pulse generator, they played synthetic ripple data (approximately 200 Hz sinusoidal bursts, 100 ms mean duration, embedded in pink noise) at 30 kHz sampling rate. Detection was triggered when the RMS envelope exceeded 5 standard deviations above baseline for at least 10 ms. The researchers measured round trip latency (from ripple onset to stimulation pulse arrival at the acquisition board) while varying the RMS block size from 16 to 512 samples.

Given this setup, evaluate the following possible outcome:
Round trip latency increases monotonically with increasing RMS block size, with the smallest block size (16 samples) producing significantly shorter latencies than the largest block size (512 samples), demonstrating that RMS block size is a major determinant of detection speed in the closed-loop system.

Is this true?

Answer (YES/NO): NO